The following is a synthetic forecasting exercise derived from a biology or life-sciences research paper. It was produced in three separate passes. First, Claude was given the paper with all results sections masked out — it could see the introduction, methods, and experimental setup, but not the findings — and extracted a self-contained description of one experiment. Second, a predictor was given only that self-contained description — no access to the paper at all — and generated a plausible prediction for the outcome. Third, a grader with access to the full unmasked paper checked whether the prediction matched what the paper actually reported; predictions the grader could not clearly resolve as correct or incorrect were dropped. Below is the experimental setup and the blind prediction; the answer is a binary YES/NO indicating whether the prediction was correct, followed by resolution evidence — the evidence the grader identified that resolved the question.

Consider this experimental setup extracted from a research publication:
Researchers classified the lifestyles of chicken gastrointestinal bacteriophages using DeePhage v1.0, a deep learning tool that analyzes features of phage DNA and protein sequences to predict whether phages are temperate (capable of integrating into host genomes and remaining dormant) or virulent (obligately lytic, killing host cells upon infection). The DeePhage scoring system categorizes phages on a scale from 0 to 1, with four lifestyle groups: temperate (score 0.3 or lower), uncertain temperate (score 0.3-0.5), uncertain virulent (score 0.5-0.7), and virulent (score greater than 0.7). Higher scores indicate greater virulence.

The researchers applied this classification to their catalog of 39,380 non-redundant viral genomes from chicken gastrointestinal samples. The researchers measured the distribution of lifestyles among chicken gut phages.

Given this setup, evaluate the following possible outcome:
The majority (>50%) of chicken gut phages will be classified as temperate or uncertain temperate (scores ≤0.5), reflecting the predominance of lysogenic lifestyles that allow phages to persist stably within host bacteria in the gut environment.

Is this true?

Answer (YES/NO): YES